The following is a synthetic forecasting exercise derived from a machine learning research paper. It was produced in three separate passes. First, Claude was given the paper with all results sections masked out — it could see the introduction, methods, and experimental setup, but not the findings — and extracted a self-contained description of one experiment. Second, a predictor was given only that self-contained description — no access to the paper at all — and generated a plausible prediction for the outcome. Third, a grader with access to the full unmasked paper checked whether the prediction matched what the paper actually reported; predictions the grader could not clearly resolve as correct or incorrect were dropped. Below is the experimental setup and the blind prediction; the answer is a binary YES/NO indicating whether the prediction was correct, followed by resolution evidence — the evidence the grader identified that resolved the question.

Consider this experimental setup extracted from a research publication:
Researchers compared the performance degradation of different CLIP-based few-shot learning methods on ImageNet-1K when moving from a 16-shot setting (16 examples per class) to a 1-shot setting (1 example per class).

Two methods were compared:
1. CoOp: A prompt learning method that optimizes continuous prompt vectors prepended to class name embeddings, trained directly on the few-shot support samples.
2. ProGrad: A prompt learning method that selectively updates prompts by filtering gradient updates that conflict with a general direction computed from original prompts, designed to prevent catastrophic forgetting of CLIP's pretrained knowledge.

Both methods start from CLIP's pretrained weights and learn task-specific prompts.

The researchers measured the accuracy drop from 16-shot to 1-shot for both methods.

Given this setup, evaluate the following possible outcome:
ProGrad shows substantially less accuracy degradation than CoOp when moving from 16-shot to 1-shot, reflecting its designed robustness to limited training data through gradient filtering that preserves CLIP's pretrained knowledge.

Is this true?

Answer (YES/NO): YES